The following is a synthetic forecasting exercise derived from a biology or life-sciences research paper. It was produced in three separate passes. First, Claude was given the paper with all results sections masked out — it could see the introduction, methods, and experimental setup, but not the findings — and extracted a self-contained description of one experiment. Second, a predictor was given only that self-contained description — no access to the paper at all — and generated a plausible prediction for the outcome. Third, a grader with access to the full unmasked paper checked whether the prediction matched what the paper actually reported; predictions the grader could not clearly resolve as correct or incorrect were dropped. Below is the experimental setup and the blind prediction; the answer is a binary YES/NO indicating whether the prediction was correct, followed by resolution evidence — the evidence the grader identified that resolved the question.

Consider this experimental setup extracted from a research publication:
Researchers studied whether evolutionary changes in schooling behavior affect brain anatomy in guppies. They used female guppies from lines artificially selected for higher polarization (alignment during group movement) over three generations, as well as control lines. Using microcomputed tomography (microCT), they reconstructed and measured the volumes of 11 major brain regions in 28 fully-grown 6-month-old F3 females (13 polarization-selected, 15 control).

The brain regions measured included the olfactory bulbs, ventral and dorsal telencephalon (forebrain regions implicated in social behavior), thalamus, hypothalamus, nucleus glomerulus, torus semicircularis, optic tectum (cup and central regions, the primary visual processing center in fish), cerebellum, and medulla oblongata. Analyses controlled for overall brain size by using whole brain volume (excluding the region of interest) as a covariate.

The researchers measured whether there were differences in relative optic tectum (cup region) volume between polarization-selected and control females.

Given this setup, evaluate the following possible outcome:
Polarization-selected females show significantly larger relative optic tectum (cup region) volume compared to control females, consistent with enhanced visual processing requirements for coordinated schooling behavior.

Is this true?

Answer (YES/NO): YES